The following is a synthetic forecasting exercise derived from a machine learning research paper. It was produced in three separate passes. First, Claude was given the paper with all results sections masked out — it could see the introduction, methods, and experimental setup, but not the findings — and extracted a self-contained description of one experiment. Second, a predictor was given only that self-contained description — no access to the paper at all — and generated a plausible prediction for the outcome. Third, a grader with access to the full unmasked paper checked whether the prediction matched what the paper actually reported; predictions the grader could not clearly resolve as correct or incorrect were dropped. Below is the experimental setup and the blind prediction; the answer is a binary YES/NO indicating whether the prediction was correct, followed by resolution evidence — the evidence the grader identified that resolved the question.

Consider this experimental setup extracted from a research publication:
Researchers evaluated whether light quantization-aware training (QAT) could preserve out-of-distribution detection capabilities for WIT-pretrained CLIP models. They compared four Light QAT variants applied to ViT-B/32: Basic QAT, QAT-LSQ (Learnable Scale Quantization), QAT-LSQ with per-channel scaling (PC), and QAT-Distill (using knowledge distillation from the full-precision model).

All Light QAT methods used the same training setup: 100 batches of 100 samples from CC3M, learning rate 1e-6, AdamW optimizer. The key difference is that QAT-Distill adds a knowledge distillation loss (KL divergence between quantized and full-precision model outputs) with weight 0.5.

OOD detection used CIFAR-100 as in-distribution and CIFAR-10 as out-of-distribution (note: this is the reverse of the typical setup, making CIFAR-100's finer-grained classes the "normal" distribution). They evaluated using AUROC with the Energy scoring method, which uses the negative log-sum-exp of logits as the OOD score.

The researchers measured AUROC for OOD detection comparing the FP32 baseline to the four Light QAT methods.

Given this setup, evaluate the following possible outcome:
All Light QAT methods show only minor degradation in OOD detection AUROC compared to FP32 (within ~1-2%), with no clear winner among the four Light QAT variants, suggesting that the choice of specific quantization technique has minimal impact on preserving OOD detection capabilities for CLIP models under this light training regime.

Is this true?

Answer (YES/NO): NO